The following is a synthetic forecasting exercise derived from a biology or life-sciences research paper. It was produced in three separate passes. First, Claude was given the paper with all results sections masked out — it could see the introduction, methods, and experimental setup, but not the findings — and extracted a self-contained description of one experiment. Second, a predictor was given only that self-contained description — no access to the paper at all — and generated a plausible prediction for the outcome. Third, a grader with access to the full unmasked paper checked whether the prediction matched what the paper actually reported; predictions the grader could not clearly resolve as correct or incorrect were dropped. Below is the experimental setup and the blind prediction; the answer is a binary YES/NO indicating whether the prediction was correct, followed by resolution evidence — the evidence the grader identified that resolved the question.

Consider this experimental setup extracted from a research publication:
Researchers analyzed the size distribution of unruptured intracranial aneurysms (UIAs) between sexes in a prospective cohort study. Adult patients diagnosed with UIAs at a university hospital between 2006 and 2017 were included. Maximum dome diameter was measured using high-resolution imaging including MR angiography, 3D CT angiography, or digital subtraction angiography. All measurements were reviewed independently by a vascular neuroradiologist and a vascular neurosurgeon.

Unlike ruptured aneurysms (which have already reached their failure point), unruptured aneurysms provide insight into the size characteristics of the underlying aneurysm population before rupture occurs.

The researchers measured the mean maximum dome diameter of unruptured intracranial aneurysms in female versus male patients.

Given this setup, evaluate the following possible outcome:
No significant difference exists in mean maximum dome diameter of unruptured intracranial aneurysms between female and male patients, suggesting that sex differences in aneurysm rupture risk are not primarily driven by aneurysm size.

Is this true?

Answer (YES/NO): YES